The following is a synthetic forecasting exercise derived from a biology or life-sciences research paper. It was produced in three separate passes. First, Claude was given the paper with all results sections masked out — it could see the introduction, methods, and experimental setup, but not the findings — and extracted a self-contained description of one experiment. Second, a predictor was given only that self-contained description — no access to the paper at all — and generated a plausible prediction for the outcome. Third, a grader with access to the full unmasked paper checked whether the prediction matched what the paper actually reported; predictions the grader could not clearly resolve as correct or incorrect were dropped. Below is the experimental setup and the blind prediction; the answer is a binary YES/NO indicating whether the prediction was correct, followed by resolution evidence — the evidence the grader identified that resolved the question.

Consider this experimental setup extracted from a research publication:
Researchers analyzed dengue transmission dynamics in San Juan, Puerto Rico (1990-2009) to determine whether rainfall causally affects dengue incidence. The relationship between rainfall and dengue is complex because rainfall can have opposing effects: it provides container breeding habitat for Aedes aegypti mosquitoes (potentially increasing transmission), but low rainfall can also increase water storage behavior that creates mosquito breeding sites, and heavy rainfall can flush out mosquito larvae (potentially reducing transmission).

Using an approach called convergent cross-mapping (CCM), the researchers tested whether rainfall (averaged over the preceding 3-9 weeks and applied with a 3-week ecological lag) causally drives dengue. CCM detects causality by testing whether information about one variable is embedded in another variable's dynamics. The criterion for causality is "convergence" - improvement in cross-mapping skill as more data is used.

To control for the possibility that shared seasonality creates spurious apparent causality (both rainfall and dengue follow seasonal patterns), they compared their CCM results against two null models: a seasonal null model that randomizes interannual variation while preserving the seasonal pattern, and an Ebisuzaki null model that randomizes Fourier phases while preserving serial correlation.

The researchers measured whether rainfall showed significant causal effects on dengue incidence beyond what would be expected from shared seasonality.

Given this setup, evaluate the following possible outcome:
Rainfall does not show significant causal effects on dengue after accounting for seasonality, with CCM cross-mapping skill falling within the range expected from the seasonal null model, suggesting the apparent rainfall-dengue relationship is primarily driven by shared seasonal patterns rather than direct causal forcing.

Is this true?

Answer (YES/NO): NO